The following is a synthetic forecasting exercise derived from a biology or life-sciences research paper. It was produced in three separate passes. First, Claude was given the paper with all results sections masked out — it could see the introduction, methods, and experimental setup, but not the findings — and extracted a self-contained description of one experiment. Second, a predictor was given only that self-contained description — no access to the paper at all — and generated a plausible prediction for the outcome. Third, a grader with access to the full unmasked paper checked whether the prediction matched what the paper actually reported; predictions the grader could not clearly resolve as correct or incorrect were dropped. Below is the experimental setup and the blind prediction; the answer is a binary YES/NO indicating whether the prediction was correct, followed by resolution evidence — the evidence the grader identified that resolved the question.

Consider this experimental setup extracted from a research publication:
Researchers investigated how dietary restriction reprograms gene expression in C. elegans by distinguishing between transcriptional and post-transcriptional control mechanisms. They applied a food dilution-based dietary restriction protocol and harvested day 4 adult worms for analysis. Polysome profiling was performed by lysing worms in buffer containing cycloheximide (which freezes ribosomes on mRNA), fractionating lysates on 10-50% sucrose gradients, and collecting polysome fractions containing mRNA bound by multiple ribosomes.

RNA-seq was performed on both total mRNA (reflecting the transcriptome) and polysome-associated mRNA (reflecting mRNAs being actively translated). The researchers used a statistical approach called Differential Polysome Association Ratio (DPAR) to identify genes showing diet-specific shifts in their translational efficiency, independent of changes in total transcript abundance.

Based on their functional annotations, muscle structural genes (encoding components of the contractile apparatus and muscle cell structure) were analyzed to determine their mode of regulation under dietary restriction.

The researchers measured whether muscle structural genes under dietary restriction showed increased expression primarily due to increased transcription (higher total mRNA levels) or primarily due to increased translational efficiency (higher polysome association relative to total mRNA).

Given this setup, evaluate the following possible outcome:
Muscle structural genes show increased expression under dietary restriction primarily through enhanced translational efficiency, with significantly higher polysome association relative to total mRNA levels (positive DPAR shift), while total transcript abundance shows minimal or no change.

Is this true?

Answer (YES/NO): NO